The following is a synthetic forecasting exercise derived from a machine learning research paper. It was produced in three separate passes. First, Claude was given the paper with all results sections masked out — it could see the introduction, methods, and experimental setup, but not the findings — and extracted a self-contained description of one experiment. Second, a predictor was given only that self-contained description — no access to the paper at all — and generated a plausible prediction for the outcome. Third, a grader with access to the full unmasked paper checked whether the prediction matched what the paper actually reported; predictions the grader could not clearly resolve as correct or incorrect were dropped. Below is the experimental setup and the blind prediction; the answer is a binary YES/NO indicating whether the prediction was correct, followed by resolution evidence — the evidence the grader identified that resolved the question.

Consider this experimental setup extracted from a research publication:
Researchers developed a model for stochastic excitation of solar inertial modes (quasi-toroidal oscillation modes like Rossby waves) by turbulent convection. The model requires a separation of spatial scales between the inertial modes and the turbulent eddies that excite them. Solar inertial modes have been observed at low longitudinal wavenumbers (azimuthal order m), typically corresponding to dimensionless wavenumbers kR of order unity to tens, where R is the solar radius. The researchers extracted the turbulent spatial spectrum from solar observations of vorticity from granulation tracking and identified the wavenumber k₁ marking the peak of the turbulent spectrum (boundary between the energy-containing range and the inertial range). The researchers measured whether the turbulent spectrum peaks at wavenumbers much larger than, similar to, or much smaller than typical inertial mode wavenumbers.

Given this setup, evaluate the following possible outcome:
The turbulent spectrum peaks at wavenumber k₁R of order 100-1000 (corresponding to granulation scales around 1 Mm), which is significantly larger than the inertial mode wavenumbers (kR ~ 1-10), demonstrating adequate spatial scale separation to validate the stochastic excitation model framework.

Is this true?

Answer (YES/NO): YES